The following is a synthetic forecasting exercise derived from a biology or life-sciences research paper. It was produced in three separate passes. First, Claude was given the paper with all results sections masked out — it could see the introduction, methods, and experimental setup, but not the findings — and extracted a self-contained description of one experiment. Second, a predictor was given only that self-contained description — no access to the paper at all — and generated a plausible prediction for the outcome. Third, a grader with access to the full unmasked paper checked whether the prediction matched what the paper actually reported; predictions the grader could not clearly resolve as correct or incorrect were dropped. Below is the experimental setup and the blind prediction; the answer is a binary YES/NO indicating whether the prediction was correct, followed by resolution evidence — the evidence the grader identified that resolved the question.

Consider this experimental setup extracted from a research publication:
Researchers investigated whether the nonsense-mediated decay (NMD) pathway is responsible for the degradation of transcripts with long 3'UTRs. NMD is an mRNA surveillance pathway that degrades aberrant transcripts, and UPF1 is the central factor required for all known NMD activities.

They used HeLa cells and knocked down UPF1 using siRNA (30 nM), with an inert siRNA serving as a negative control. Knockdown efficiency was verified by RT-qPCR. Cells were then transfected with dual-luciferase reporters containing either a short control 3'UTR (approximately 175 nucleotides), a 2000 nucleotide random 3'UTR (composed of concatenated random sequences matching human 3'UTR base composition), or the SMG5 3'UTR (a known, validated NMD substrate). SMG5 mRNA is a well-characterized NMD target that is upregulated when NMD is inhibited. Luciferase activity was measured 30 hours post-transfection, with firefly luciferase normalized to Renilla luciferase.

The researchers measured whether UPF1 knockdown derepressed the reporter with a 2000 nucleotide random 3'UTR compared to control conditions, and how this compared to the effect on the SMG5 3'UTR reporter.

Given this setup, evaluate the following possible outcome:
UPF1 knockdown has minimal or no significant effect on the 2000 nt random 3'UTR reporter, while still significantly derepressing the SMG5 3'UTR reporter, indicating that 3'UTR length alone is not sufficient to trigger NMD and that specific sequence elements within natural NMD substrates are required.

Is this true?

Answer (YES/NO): YES